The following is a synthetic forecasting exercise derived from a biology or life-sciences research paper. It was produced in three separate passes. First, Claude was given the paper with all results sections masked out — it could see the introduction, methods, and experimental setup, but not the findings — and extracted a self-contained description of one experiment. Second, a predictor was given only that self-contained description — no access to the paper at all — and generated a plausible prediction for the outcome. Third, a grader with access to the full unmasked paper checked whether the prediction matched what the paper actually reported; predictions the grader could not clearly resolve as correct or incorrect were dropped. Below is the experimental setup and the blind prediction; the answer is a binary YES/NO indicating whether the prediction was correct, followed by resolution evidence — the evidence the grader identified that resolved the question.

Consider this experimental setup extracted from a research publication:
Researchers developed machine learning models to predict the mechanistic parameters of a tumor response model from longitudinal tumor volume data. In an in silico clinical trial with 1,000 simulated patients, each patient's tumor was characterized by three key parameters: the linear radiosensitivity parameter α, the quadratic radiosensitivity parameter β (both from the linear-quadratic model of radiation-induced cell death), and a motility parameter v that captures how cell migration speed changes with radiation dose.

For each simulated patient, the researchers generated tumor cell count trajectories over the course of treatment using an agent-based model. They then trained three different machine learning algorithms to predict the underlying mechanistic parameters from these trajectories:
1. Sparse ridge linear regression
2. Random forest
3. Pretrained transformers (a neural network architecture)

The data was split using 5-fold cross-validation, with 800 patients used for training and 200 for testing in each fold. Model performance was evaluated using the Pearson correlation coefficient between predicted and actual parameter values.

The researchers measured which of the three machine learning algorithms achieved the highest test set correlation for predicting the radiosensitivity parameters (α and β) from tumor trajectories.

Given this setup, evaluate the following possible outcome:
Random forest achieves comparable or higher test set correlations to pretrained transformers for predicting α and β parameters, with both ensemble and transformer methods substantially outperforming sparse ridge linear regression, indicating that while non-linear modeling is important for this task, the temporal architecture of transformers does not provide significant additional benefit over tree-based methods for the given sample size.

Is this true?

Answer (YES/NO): NO